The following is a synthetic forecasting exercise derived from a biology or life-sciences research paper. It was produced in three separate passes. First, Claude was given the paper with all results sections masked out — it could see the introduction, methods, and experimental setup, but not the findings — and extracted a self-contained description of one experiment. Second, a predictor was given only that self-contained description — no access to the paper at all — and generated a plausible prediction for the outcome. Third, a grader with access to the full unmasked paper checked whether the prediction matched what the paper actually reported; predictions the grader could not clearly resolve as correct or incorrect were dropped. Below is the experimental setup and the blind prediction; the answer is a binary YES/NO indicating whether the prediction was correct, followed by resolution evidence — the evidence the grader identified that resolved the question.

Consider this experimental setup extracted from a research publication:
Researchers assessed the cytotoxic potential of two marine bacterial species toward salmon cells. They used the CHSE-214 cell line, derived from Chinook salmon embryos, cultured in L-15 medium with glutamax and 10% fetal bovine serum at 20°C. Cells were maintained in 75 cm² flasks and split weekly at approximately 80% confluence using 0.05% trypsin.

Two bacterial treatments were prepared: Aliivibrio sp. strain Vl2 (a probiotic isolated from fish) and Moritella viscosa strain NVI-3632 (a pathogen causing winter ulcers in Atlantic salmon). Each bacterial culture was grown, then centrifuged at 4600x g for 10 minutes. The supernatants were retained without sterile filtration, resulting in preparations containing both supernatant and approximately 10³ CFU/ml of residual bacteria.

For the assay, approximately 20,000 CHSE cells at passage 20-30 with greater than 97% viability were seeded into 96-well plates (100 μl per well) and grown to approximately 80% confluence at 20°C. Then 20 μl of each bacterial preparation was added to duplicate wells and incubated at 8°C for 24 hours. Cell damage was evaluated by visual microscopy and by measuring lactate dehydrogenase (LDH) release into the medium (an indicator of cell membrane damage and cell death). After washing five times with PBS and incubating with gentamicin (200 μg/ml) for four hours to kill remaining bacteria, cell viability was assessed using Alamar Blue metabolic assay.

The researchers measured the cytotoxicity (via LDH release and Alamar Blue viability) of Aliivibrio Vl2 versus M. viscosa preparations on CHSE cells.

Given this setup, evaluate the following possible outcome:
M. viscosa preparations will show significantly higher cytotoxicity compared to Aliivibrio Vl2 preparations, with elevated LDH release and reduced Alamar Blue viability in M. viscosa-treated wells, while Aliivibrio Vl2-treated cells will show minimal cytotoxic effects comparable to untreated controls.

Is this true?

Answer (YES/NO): YES